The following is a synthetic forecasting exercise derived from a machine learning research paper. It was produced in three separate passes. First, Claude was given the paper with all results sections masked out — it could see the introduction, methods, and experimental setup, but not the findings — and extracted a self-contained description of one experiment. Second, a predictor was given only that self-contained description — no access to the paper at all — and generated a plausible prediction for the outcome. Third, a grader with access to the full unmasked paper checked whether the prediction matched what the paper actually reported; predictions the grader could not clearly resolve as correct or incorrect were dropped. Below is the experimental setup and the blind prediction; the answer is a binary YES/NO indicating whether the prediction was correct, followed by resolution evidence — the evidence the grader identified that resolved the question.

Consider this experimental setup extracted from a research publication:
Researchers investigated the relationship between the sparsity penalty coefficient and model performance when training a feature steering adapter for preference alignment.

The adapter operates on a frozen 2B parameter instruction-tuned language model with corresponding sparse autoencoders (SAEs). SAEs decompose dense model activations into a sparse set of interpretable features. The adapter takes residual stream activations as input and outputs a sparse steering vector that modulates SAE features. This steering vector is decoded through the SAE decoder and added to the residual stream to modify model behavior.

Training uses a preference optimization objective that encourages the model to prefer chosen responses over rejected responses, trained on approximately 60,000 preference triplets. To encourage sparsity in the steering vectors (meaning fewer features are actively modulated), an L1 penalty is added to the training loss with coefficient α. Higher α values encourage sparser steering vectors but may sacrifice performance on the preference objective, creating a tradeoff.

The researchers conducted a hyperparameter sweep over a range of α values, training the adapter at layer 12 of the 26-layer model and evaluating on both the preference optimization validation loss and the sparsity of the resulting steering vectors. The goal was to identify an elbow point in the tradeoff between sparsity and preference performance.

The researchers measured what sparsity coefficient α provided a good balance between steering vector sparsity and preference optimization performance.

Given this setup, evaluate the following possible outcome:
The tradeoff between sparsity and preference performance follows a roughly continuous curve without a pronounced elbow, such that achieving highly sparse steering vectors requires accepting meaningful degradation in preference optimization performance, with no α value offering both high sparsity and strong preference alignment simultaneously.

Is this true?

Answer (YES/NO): NO